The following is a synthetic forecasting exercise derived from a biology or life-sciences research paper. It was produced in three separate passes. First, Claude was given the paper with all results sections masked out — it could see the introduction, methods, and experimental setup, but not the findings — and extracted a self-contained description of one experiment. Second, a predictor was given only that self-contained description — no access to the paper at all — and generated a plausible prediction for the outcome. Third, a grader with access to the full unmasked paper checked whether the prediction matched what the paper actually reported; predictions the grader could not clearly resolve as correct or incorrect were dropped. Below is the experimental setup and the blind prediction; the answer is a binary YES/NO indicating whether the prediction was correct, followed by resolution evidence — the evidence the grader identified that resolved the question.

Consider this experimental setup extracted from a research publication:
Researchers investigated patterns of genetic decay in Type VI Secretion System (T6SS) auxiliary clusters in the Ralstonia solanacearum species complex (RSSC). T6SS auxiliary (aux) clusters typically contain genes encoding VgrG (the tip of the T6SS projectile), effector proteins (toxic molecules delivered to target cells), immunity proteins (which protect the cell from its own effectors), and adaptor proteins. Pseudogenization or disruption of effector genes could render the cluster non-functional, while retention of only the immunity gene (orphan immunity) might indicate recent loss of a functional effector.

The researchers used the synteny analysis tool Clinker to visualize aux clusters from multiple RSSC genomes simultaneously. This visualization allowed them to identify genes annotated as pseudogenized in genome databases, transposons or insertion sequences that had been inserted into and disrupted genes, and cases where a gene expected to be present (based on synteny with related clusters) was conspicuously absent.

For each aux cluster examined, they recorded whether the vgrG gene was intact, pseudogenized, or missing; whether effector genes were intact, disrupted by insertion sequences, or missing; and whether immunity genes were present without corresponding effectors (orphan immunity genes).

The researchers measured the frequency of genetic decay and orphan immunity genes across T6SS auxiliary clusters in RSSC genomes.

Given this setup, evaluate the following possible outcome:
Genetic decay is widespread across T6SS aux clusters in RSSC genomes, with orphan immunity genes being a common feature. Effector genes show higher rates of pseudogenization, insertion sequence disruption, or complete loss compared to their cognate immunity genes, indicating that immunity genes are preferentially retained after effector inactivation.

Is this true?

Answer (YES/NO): YES